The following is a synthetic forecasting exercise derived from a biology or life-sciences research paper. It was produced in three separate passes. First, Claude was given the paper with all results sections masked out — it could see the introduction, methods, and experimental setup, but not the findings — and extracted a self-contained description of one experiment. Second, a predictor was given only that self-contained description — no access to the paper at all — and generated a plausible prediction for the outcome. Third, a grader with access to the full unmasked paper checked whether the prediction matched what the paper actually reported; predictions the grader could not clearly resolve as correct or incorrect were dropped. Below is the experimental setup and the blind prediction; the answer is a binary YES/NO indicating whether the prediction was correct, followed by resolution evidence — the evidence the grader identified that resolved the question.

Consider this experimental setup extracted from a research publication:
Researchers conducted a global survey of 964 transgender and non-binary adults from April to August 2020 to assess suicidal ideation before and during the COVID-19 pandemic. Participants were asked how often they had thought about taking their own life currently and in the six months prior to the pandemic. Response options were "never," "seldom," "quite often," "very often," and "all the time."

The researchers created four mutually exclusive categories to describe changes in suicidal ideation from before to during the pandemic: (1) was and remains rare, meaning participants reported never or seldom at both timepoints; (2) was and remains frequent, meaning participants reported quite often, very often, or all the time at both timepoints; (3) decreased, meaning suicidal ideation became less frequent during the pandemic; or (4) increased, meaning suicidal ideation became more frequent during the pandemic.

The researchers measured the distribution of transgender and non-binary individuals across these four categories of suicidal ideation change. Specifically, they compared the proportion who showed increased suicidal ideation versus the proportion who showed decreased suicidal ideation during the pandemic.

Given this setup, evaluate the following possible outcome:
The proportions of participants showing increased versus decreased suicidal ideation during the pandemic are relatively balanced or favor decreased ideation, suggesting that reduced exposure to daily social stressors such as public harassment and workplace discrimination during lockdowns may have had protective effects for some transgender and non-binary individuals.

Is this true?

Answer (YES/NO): YES